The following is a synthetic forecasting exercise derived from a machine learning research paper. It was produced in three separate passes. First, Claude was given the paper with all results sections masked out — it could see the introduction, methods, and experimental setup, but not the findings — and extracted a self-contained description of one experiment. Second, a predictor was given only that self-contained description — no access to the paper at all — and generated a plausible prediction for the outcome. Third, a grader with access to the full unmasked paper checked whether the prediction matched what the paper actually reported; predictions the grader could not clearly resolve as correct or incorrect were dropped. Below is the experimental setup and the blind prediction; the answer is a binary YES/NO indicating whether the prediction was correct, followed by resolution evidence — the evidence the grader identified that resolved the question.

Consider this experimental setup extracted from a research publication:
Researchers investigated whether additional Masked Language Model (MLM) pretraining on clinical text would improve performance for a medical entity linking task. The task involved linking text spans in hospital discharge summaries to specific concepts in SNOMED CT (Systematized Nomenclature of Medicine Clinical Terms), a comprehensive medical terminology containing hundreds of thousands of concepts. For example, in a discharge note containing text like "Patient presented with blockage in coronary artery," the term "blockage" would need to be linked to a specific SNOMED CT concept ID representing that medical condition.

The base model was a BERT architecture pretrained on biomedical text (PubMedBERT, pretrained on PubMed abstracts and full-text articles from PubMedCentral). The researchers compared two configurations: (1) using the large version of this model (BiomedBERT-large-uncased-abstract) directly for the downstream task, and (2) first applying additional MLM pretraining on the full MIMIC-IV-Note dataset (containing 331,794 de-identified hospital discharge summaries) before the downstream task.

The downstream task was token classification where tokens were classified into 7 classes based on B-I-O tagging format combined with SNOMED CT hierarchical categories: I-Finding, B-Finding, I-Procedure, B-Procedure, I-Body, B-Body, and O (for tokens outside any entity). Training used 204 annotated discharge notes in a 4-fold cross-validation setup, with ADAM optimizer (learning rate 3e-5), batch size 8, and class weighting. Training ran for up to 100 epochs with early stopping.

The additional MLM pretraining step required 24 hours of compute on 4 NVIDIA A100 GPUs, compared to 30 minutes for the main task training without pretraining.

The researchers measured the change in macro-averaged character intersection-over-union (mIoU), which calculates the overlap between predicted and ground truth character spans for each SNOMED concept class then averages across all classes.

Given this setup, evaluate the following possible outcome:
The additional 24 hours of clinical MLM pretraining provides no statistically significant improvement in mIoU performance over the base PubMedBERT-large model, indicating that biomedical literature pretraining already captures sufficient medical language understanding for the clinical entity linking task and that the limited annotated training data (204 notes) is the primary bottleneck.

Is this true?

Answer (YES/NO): NO